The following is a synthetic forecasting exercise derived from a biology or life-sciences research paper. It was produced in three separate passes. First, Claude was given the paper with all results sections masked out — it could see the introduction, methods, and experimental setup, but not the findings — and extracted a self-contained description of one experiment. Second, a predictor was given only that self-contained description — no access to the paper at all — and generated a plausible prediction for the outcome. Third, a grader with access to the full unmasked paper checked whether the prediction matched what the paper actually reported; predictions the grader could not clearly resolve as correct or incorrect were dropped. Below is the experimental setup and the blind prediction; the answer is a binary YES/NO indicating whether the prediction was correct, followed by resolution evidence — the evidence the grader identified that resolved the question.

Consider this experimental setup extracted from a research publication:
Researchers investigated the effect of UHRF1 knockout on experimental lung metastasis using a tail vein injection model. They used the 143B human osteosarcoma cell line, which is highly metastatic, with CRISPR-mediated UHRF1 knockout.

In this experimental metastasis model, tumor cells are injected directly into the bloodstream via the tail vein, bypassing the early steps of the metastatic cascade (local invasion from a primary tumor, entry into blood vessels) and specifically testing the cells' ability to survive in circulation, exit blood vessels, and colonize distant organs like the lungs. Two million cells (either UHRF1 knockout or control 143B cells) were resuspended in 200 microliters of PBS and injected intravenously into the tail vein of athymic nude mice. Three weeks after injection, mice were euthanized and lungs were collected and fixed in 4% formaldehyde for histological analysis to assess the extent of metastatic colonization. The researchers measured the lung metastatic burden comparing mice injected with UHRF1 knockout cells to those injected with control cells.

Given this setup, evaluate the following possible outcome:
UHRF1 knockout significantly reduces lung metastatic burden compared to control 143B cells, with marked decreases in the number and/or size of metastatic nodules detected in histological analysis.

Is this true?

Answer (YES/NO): YES